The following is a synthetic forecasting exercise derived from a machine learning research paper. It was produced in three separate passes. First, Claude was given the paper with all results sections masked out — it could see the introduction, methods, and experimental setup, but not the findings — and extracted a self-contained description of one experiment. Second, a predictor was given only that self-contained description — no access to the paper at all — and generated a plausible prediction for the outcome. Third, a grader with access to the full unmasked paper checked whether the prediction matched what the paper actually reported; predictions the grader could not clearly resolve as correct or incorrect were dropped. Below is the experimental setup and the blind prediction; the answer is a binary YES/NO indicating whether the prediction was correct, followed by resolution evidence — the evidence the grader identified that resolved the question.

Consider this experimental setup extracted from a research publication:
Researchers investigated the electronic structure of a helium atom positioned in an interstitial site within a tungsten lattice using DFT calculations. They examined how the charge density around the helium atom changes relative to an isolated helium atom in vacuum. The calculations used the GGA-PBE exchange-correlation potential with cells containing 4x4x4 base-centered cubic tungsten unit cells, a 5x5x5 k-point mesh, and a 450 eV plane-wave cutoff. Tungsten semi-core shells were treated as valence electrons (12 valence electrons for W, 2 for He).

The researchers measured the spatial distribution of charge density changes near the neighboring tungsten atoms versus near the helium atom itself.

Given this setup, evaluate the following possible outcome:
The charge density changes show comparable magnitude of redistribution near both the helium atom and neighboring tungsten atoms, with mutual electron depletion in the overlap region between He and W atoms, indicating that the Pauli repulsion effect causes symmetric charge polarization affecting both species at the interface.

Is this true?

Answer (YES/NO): NO